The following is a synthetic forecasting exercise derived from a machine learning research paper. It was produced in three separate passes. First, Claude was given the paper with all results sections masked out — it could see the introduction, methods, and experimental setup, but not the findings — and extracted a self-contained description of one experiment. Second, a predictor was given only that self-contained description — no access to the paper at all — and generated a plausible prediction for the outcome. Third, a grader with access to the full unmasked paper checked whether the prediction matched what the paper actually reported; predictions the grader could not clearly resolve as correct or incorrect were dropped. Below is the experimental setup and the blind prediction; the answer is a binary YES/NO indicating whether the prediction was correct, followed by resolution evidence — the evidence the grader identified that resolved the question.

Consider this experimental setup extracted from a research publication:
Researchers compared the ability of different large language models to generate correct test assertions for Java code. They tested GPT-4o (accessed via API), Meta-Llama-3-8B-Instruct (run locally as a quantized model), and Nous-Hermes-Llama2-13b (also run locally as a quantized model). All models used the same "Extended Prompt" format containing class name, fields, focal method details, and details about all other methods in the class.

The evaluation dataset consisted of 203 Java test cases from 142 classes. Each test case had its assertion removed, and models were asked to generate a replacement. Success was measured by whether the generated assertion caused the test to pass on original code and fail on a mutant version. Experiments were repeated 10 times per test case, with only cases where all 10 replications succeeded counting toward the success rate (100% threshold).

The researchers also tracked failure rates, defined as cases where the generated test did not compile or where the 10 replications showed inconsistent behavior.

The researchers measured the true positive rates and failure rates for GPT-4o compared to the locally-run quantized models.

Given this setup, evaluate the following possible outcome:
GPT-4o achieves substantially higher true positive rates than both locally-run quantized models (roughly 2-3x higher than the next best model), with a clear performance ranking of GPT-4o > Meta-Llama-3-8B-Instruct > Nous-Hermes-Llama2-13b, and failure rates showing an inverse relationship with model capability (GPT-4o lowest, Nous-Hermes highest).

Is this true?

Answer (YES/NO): NO